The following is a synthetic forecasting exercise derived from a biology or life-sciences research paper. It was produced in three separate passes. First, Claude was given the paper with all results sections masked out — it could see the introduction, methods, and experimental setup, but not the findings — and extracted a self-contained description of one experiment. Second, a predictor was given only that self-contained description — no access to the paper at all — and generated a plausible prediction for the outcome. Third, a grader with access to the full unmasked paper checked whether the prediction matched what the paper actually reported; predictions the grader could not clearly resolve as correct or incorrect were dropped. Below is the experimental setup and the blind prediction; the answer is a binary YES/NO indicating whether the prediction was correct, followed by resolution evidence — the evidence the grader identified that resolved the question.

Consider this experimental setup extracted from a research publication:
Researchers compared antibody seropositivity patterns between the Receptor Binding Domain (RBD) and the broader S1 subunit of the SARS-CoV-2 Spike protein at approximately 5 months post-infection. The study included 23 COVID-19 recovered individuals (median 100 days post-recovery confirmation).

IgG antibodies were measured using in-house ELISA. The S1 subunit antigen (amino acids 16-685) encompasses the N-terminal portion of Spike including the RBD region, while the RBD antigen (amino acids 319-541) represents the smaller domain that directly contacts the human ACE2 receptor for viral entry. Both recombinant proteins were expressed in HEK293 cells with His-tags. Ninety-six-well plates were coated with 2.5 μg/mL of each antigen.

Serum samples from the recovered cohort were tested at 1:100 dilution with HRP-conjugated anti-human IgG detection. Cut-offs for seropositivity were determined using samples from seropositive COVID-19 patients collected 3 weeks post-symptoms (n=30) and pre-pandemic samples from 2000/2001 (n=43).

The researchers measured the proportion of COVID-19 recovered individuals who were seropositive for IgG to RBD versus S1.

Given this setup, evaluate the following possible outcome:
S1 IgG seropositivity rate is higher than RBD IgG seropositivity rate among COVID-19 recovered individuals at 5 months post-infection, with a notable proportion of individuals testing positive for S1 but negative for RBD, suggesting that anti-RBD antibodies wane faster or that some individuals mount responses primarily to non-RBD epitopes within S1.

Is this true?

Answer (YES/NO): YES